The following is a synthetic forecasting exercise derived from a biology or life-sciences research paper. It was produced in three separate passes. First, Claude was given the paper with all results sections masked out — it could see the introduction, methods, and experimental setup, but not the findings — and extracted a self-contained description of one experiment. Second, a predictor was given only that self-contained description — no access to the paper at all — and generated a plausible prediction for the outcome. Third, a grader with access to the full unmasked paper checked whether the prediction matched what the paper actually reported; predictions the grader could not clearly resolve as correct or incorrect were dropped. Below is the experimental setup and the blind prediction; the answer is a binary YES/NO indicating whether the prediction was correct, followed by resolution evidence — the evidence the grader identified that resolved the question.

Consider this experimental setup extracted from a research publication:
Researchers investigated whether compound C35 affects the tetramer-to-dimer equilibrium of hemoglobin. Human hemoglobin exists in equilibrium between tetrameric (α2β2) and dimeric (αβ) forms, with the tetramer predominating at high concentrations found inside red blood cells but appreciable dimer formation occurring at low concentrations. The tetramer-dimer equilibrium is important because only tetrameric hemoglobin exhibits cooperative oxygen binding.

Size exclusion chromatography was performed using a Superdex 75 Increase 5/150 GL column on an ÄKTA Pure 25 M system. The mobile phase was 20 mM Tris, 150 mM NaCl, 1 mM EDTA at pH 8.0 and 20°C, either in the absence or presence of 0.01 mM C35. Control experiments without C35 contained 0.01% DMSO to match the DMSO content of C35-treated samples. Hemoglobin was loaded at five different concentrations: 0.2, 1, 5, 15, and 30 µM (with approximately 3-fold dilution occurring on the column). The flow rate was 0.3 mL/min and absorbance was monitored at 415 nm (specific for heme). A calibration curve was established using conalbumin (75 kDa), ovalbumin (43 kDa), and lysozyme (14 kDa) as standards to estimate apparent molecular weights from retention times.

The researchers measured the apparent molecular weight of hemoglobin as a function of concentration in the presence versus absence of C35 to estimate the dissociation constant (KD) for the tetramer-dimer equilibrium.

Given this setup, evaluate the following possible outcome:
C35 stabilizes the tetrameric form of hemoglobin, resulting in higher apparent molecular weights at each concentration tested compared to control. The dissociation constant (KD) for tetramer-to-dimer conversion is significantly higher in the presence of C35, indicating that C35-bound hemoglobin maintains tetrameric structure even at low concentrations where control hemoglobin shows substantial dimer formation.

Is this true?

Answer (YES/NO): NO